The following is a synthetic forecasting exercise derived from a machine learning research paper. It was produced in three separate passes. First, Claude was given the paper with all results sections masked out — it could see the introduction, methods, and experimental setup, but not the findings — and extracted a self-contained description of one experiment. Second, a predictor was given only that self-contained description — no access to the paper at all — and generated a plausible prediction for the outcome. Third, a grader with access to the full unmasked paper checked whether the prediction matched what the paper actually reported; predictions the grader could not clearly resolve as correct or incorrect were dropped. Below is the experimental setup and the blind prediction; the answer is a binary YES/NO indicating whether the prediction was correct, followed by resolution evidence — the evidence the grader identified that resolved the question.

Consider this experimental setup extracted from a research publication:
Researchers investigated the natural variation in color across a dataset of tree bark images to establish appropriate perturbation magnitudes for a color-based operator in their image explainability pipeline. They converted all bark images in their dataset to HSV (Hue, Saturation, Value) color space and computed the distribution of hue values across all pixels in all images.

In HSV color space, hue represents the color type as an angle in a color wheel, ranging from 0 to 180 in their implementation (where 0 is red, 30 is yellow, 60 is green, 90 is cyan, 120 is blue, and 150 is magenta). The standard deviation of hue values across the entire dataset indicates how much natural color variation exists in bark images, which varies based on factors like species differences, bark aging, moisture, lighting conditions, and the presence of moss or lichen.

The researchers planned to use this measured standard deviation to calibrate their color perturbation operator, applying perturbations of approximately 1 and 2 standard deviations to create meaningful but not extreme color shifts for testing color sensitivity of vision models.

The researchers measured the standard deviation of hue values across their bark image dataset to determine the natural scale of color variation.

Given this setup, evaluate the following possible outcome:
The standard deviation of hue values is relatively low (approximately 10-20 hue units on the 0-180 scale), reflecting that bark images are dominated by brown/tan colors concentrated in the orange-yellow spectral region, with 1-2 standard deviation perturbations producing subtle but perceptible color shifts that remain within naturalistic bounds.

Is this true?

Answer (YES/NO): NO